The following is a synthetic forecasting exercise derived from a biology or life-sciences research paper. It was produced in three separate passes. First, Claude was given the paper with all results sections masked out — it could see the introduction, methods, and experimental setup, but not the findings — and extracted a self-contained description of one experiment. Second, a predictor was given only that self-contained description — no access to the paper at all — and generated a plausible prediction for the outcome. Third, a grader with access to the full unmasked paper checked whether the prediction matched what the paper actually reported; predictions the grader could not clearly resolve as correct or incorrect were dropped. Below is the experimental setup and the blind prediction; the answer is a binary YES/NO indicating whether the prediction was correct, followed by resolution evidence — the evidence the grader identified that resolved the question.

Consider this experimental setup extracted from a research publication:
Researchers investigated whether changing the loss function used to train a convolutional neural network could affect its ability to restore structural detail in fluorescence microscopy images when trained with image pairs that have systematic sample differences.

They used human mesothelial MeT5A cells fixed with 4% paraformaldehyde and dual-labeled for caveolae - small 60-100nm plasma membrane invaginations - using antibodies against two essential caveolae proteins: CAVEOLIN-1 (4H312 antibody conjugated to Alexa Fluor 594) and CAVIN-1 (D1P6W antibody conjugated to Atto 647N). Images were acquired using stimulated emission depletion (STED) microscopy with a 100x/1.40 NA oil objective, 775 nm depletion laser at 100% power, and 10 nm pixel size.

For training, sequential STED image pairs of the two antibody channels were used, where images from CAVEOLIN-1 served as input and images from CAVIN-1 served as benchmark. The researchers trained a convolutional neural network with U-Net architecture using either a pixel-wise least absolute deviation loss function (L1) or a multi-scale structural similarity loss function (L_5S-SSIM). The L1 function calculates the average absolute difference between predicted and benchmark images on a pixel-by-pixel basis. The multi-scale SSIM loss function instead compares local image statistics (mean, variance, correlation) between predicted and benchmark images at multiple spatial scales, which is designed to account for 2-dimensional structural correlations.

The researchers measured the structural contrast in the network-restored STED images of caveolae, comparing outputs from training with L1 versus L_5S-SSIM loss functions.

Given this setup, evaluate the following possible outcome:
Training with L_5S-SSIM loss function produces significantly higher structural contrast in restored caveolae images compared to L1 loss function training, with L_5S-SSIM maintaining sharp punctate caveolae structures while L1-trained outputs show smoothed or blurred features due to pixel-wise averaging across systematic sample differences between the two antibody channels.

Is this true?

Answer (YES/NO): NO